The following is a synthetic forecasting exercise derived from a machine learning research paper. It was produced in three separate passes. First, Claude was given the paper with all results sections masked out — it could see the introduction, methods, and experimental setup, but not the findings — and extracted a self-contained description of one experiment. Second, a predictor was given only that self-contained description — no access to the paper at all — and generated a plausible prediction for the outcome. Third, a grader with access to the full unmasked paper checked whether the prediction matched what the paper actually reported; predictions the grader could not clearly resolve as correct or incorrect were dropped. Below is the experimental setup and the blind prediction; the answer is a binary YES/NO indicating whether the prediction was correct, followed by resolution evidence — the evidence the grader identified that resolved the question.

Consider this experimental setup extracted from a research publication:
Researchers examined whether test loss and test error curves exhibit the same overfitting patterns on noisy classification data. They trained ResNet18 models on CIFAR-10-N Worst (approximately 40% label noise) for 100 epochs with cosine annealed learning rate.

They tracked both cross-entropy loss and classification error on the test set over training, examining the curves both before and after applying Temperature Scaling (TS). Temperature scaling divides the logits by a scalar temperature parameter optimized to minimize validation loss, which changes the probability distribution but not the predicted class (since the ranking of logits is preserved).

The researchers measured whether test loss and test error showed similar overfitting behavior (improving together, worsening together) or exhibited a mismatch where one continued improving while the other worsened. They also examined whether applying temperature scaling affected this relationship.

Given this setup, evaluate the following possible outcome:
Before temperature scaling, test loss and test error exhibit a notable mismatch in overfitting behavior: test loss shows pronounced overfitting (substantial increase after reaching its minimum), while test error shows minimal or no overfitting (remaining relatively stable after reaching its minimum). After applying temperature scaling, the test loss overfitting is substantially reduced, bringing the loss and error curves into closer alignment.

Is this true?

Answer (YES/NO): NO